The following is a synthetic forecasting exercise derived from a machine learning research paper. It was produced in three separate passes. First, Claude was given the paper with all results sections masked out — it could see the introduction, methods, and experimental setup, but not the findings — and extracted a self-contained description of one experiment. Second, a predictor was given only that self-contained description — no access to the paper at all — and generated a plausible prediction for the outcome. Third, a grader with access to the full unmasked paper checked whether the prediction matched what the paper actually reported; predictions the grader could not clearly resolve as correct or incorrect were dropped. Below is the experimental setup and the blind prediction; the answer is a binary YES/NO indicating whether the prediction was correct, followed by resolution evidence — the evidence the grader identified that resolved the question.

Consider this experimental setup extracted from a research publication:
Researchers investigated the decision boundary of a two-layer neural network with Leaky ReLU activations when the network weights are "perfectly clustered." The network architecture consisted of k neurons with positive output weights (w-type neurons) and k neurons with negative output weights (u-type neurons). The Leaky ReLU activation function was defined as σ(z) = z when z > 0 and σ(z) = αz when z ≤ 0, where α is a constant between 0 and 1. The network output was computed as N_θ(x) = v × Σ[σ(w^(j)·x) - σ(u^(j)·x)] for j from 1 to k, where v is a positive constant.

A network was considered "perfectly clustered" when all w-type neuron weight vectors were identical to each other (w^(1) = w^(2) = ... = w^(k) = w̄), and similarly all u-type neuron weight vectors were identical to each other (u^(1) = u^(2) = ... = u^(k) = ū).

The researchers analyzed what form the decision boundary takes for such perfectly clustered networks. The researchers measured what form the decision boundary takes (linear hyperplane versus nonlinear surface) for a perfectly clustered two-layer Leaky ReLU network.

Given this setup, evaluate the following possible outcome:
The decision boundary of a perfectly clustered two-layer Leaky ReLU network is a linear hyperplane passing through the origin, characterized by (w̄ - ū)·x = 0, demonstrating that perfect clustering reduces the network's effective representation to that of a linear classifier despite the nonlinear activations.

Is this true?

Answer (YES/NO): YES